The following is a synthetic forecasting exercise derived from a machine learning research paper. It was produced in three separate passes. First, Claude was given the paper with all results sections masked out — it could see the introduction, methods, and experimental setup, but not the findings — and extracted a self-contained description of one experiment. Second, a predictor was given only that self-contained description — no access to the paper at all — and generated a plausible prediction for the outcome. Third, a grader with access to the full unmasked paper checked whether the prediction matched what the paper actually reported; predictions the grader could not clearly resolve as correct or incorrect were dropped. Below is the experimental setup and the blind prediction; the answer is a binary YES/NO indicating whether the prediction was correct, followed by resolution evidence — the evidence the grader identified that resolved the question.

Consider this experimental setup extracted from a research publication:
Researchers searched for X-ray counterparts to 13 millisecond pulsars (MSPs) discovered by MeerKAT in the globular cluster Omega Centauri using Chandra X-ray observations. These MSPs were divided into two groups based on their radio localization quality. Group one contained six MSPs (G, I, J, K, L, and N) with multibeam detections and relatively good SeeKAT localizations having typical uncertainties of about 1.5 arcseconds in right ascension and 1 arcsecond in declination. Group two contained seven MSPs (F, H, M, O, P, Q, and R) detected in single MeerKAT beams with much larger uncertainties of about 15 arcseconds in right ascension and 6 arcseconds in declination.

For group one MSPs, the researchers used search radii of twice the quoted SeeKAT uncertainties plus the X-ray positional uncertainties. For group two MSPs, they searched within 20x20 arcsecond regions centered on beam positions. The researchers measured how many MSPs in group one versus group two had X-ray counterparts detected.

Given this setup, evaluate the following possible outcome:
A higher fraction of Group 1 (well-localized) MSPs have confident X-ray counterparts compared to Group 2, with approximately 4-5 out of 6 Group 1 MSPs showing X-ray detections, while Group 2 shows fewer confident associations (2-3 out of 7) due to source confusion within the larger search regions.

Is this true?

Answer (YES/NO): YES